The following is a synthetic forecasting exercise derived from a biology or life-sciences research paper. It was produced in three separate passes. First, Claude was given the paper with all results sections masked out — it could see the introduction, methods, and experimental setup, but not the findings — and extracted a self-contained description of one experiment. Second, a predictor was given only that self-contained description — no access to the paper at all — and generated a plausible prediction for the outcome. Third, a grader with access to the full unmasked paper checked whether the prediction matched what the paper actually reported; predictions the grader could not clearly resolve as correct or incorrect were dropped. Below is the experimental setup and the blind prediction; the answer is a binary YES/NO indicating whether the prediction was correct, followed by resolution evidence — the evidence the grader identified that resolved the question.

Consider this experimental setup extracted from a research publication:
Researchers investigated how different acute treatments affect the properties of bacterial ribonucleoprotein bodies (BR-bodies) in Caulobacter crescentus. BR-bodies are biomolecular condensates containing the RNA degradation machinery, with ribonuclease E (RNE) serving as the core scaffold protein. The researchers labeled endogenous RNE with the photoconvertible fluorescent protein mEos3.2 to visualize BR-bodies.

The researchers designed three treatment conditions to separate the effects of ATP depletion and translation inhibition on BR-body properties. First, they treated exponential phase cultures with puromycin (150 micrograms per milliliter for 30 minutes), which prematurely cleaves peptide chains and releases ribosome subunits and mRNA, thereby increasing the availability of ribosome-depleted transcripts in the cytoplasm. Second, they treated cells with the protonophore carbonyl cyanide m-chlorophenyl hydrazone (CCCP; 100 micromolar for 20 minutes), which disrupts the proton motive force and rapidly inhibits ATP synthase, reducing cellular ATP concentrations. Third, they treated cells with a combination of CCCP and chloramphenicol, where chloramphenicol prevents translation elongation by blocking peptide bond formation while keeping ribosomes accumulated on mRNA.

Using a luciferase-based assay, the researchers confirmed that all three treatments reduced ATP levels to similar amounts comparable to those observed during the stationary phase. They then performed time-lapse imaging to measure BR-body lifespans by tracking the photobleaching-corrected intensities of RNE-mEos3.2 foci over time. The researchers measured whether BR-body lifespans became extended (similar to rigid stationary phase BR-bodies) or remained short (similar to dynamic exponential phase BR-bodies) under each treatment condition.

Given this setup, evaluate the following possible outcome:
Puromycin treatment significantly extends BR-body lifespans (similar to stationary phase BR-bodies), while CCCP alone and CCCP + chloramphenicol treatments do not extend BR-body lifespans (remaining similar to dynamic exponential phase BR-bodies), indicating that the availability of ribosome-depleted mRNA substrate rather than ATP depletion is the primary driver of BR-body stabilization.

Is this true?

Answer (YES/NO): NO